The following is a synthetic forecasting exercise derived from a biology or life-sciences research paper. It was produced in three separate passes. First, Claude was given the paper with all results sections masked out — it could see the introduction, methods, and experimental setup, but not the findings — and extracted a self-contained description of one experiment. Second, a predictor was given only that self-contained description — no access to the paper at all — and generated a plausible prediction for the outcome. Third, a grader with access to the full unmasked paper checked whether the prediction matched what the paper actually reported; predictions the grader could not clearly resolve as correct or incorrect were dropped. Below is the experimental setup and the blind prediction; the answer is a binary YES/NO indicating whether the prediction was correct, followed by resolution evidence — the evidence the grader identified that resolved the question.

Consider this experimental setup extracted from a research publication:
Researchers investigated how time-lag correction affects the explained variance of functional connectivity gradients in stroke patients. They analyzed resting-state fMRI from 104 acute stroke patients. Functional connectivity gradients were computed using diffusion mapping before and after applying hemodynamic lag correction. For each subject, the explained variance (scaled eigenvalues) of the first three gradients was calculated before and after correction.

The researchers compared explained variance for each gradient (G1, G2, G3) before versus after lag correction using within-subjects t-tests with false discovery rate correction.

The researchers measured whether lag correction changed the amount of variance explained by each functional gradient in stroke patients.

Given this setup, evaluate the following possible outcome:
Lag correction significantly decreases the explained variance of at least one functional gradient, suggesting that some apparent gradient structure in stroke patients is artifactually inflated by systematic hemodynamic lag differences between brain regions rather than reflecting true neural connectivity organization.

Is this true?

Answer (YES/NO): NO